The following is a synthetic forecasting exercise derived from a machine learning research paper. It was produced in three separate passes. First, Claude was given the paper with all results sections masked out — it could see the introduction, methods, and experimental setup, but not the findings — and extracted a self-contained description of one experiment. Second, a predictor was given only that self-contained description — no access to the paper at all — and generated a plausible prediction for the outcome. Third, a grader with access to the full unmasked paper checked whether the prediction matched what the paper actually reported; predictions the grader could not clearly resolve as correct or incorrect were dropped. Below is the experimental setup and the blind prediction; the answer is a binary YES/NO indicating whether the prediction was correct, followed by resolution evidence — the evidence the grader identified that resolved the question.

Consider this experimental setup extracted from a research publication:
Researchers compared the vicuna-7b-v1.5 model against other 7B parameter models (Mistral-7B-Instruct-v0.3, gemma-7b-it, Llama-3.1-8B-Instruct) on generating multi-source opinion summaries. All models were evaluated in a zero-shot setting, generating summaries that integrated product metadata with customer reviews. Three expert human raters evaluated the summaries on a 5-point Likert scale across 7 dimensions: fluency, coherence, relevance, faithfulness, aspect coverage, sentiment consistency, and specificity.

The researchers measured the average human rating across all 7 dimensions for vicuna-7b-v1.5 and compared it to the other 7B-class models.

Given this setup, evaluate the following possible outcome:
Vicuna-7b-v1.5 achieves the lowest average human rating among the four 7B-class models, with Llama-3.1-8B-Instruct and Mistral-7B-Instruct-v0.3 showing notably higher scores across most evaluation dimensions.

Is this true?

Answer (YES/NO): YES